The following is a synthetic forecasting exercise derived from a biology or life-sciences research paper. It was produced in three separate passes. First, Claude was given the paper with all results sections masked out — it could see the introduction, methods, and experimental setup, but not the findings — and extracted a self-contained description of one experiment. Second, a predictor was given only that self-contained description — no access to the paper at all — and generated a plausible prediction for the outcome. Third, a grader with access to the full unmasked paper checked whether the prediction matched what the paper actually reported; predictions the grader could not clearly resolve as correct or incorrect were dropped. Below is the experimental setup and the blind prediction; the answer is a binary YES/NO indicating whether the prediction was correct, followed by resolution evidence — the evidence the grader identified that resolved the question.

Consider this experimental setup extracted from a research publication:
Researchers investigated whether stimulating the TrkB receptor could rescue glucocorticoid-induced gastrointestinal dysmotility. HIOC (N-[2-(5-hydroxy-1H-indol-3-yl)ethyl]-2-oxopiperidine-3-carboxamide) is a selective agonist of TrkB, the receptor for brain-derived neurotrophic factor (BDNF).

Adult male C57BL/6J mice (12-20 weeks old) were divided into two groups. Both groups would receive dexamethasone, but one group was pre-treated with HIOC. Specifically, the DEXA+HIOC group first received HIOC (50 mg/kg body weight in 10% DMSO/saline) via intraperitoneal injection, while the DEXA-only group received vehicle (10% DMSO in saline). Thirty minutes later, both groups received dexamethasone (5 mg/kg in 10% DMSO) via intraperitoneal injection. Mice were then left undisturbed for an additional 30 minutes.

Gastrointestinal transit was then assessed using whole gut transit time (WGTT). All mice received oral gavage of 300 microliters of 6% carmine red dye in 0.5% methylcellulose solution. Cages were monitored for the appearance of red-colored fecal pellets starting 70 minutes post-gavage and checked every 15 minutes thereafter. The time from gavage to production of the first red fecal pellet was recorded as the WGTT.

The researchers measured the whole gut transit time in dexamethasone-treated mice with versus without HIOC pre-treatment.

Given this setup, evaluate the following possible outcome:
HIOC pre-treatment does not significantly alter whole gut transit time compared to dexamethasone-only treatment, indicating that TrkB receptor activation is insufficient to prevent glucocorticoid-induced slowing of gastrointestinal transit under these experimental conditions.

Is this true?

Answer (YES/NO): NO